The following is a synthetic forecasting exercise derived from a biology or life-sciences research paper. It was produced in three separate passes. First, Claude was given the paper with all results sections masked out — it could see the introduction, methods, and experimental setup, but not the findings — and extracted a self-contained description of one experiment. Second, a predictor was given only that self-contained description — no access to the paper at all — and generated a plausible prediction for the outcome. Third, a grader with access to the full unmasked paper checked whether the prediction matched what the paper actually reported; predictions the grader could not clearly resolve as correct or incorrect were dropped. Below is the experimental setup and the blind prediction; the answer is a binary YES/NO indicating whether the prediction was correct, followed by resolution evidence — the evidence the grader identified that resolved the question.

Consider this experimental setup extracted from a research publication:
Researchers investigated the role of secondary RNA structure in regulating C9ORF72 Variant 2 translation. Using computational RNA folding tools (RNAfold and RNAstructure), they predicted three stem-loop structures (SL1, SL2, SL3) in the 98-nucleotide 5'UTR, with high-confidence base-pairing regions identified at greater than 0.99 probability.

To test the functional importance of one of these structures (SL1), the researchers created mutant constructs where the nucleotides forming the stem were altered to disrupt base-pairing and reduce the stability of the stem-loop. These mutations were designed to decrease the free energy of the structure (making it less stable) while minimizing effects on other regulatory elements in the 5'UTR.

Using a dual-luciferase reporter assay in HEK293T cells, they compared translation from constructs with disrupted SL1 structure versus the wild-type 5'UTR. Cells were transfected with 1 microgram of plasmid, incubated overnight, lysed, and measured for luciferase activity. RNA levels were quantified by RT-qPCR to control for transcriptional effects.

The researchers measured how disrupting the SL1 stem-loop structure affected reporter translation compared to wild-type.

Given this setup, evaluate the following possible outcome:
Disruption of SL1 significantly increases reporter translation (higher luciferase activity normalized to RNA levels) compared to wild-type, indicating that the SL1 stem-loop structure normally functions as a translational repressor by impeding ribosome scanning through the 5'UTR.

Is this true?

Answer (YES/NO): NO